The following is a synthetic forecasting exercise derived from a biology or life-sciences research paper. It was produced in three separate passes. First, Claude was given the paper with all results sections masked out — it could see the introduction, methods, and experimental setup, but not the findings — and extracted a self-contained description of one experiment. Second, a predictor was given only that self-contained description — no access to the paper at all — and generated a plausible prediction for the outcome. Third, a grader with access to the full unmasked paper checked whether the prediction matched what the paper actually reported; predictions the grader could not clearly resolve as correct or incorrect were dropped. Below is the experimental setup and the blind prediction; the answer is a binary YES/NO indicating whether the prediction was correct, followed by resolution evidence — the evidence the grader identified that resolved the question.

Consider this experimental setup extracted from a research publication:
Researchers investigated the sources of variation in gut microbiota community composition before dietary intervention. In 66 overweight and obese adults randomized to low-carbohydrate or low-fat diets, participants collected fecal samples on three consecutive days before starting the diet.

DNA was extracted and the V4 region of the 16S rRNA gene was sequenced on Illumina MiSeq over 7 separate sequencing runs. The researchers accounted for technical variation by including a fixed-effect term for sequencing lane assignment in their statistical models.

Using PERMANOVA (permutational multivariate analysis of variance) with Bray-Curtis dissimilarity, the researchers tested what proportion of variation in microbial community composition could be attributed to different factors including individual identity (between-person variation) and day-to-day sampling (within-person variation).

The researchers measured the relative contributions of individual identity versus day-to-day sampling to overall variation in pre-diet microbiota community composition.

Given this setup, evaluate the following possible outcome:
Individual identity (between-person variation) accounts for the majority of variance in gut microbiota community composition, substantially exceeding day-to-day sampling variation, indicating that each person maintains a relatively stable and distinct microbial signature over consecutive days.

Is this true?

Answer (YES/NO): YES